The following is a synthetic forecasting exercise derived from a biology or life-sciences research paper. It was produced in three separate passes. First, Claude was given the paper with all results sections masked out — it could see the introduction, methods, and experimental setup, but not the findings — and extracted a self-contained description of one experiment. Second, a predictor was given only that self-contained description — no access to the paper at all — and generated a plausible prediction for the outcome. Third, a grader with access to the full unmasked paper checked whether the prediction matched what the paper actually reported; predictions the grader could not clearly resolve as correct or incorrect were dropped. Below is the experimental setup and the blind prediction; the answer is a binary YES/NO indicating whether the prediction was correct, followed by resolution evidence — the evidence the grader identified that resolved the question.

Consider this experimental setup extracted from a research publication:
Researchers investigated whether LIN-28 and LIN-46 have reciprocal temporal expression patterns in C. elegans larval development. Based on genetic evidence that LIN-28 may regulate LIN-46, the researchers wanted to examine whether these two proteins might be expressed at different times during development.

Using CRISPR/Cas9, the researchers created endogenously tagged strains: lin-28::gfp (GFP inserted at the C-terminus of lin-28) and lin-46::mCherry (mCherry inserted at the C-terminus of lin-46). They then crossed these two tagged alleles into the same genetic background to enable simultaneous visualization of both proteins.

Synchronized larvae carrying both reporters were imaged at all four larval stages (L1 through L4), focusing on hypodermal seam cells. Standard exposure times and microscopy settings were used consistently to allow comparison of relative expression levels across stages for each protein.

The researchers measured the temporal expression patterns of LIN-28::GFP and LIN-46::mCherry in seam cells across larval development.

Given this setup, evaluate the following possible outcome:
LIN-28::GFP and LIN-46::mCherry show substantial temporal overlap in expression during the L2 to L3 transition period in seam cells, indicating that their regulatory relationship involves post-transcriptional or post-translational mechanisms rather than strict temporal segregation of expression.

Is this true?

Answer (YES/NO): NO